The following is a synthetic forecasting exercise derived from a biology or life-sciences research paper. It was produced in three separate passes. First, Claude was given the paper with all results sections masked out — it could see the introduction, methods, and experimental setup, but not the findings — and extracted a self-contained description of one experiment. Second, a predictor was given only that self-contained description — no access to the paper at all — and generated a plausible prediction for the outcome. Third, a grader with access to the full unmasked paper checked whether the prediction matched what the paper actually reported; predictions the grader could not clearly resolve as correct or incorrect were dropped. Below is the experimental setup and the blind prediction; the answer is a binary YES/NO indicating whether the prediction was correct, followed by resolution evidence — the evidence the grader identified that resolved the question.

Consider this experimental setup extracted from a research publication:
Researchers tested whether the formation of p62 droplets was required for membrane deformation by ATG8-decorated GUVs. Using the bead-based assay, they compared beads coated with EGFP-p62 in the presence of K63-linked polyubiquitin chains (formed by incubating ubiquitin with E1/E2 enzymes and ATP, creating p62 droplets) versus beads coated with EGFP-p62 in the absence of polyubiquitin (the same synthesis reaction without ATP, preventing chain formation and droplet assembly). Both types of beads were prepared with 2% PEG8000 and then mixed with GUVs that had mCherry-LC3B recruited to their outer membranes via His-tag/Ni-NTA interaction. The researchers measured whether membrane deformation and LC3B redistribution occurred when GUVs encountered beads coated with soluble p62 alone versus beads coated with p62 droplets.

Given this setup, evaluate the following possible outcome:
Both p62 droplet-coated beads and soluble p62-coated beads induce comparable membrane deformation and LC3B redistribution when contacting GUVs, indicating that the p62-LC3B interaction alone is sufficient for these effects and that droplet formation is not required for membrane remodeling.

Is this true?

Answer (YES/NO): NO